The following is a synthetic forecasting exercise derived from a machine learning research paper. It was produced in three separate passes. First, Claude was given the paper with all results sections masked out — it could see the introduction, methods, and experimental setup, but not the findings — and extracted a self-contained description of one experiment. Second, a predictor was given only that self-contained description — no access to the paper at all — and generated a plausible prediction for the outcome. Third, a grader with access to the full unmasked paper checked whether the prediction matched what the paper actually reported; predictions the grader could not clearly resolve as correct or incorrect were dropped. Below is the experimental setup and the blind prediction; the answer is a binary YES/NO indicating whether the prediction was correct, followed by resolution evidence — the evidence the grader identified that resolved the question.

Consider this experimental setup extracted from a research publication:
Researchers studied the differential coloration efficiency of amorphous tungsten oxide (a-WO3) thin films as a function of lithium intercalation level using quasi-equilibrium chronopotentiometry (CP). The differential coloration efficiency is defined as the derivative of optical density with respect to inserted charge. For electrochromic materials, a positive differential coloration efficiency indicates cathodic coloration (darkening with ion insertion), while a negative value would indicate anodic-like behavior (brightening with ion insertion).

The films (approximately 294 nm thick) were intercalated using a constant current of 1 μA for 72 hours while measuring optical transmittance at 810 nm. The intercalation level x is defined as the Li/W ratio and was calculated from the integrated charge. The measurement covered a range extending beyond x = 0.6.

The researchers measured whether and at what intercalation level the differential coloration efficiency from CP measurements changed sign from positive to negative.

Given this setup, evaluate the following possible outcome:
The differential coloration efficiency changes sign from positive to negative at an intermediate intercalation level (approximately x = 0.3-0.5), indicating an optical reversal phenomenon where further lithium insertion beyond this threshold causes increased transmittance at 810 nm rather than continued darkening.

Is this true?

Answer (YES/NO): NO